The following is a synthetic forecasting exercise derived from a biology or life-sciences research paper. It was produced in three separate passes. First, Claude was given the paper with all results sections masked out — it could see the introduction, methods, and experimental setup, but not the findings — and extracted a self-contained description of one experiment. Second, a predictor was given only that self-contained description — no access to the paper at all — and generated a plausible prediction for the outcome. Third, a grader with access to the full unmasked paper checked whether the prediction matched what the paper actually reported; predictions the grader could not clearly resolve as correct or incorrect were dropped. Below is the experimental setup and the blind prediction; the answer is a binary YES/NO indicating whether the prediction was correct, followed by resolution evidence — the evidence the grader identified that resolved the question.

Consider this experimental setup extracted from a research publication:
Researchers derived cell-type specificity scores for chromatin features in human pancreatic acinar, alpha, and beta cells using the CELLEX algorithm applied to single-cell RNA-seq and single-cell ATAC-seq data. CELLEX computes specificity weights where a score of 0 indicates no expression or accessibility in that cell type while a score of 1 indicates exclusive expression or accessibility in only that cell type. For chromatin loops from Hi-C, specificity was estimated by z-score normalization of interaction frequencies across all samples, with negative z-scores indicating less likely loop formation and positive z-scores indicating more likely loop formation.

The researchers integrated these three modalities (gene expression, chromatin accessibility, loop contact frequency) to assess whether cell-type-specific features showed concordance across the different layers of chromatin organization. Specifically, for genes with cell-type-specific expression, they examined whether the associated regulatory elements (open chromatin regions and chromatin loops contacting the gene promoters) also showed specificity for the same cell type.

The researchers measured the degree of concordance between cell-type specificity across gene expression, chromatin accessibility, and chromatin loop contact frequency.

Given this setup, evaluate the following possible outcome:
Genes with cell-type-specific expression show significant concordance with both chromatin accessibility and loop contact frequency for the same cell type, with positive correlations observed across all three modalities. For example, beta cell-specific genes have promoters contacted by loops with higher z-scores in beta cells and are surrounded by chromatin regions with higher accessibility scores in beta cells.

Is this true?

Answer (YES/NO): YES